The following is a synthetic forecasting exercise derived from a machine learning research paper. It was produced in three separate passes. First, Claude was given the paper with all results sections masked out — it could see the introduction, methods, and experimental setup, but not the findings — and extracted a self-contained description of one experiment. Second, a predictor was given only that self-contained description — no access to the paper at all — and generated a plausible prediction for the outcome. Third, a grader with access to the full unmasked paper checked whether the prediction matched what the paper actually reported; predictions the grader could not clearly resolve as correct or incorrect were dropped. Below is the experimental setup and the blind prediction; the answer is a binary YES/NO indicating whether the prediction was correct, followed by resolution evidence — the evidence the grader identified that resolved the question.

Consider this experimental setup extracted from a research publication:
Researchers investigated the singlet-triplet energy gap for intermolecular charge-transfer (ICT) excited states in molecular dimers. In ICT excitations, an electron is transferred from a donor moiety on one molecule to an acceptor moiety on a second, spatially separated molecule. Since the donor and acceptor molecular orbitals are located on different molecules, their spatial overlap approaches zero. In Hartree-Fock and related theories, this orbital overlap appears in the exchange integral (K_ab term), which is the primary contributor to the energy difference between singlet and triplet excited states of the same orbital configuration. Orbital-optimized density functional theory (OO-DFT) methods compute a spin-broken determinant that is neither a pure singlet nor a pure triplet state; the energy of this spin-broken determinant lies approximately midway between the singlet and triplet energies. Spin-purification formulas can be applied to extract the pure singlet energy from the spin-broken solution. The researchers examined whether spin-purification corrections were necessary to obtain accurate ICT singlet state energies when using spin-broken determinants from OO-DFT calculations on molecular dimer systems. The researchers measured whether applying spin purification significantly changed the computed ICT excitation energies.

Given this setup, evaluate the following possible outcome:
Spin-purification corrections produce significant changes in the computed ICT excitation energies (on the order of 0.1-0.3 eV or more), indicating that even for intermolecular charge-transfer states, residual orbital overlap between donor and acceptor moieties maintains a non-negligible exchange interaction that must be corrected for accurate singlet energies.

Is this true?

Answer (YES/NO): NO